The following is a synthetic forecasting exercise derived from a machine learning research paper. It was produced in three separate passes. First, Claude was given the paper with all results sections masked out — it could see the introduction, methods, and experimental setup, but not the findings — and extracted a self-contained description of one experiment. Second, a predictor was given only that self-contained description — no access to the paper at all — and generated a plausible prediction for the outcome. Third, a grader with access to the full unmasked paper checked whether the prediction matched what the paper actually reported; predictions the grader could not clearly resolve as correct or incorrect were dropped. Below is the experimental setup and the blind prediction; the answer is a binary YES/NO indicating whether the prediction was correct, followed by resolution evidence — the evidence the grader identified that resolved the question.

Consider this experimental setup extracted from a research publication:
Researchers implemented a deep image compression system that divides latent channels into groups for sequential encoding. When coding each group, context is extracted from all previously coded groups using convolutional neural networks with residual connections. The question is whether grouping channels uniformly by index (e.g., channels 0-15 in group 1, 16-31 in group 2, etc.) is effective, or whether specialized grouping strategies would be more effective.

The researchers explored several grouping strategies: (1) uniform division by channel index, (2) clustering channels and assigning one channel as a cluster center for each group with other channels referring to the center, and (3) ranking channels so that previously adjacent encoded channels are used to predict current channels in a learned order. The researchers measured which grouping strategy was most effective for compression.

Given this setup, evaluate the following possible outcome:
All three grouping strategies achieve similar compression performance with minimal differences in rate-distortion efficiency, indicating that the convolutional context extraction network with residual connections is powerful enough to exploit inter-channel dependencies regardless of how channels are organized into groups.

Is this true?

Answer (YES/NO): NO